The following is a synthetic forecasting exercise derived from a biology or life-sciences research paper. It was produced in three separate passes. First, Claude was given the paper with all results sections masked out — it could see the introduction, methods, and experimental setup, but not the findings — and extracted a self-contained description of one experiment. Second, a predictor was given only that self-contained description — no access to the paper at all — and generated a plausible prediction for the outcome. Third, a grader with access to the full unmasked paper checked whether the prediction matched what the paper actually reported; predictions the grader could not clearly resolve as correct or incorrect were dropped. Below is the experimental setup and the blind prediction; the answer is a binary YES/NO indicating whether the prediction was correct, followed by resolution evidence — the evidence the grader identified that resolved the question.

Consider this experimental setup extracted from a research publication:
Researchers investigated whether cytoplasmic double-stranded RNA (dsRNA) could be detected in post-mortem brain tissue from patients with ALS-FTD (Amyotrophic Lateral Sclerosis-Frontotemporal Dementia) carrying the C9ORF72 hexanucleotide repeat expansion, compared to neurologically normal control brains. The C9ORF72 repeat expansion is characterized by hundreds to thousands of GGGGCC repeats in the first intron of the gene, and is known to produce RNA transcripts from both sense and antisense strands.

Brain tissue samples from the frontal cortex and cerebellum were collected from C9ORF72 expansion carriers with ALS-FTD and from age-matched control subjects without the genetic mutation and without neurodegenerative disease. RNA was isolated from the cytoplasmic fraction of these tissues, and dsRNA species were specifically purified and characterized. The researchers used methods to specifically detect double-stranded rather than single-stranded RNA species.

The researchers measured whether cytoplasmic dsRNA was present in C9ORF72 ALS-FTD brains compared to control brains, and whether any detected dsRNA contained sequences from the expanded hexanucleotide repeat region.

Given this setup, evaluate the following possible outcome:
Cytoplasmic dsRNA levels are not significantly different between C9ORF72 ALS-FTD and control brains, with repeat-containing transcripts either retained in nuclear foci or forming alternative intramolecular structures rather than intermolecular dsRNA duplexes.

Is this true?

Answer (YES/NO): NO